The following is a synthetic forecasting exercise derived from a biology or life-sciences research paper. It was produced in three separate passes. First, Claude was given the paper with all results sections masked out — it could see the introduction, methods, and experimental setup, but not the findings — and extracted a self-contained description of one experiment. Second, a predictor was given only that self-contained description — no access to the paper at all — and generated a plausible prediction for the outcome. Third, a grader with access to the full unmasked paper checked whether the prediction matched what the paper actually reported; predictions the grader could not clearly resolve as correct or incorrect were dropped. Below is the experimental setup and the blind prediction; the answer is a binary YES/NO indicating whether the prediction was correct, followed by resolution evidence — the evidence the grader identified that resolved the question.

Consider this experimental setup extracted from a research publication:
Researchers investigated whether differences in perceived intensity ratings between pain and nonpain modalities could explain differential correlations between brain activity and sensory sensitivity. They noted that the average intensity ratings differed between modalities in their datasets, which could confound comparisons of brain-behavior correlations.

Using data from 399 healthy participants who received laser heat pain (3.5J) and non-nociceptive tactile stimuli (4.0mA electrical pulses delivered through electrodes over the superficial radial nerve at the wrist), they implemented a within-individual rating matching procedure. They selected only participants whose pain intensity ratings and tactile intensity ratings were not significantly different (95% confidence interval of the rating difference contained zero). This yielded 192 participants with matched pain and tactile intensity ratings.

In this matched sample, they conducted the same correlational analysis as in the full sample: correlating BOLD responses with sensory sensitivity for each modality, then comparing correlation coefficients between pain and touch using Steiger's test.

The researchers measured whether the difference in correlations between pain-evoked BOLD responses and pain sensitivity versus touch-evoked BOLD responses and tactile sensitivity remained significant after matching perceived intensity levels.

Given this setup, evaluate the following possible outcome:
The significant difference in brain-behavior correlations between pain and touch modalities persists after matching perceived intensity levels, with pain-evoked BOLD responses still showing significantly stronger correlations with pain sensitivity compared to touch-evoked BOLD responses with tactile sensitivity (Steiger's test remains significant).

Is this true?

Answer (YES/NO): YES